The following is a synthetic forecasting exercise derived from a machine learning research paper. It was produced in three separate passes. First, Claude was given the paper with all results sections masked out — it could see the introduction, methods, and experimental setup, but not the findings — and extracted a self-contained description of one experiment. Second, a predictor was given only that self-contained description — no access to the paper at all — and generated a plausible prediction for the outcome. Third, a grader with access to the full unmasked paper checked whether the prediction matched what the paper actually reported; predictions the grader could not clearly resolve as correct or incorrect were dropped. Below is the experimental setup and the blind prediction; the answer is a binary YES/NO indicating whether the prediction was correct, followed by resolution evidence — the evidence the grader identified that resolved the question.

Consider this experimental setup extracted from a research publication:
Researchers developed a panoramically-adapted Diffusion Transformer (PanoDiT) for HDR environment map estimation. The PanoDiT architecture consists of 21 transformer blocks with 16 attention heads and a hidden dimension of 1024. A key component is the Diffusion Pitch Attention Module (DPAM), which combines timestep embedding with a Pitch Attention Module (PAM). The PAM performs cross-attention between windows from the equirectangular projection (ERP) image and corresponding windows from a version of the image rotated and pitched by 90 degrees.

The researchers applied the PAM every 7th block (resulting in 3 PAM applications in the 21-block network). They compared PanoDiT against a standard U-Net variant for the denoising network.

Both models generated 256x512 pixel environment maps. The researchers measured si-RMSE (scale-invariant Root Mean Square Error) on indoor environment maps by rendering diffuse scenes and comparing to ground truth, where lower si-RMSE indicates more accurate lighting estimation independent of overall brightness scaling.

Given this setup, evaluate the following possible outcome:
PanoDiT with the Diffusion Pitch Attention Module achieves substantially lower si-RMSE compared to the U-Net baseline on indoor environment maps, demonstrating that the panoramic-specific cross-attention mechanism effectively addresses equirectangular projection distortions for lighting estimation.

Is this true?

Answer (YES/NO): NO